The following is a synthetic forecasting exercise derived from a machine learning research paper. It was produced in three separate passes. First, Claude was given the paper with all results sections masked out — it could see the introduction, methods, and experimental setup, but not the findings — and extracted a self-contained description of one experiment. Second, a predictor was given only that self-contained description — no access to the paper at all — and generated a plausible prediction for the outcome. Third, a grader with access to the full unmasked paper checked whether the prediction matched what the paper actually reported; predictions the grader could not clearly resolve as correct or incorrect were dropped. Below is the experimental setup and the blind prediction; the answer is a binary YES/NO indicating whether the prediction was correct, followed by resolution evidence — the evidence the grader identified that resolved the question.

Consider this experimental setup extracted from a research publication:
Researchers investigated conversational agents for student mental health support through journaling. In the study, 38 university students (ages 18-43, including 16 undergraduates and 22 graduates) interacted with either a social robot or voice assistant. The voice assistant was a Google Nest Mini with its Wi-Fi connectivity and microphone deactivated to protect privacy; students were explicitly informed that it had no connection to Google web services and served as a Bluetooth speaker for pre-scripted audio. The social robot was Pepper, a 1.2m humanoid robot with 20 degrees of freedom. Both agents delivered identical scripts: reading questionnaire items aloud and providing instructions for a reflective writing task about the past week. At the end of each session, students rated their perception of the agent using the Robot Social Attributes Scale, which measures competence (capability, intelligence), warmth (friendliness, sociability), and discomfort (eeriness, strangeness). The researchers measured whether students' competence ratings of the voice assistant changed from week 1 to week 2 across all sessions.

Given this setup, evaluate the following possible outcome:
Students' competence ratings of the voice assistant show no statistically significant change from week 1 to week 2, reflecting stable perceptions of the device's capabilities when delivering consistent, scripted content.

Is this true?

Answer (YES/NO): YES